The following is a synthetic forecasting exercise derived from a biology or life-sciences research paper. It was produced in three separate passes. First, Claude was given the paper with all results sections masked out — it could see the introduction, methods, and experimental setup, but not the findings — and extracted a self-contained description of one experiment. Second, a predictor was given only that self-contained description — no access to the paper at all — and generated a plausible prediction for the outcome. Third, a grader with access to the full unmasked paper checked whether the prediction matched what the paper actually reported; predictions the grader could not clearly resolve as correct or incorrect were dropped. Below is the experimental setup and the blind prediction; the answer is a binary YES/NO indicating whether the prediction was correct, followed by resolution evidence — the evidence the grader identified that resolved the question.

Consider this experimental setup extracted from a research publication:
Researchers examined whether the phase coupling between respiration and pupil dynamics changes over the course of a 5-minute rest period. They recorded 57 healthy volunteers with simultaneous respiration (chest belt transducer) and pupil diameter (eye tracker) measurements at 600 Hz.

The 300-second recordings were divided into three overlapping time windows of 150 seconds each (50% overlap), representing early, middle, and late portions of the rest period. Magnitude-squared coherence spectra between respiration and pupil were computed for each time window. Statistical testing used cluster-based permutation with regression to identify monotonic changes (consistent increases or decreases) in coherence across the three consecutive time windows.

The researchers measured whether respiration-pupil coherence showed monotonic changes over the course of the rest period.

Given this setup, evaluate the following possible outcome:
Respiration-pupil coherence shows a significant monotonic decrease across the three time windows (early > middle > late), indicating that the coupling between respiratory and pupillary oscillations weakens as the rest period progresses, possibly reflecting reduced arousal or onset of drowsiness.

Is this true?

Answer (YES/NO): NO